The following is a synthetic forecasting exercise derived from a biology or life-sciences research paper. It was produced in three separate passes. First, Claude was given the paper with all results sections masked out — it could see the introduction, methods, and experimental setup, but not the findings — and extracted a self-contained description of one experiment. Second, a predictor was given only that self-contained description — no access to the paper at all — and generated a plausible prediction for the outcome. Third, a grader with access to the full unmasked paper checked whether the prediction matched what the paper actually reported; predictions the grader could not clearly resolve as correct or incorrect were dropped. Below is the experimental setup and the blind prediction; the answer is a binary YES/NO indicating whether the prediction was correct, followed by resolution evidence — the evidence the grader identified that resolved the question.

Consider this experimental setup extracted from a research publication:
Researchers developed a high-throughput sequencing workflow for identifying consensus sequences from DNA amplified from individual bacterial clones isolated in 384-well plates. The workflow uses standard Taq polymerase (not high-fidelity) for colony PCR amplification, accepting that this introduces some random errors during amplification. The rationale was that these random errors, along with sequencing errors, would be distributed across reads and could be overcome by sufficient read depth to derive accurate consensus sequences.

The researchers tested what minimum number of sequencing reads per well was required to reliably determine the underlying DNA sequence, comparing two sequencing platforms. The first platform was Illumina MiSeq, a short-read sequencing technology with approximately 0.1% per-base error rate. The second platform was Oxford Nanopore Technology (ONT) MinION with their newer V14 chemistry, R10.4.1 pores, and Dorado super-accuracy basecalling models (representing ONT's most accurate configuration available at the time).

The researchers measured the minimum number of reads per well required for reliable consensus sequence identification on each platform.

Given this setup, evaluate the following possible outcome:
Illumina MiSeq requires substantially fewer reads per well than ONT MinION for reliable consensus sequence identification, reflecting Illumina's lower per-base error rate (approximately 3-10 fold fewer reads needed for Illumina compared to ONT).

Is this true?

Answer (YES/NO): YES